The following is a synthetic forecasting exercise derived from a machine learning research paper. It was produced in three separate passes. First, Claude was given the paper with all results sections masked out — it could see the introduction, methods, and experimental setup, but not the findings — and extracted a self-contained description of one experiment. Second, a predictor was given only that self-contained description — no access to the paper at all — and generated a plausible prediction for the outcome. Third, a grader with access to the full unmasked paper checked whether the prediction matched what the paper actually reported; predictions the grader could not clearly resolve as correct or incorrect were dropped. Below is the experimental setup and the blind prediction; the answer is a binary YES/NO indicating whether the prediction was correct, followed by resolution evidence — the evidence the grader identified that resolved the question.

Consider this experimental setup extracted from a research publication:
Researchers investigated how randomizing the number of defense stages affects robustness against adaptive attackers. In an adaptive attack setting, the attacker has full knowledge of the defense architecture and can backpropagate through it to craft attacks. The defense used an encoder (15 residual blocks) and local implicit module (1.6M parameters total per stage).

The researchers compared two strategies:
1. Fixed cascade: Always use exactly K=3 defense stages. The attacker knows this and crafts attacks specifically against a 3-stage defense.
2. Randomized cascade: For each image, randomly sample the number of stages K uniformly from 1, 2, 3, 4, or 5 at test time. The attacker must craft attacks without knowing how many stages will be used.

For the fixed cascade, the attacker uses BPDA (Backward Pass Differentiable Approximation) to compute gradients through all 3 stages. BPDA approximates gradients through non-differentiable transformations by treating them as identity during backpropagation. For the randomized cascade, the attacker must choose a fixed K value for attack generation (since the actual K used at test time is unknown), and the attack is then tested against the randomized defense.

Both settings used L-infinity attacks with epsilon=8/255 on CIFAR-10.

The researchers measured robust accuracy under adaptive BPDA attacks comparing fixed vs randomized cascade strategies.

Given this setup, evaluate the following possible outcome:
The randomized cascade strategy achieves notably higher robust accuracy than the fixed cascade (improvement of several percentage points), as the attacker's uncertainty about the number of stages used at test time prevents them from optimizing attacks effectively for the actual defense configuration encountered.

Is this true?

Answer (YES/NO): YES